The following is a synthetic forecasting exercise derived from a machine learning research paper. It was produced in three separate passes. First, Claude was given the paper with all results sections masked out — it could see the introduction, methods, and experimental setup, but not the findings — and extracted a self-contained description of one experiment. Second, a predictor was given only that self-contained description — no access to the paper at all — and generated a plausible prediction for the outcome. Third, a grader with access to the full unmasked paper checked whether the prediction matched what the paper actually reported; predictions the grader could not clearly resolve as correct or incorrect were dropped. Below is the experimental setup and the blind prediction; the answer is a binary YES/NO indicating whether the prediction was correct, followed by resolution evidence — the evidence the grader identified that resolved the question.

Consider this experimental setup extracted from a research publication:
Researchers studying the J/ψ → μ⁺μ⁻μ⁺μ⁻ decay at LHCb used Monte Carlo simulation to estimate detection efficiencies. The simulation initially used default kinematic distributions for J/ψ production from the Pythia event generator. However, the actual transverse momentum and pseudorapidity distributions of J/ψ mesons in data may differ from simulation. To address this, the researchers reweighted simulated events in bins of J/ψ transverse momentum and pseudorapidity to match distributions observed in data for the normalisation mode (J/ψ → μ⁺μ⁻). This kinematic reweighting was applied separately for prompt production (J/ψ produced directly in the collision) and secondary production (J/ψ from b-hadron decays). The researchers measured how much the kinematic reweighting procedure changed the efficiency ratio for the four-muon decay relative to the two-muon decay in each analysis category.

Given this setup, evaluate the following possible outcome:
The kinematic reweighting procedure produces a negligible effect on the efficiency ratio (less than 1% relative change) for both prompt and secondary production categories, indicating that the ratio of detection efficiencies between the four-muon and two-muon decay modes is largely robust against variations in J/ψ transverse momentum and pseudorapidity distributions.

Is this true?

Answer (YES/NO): NO